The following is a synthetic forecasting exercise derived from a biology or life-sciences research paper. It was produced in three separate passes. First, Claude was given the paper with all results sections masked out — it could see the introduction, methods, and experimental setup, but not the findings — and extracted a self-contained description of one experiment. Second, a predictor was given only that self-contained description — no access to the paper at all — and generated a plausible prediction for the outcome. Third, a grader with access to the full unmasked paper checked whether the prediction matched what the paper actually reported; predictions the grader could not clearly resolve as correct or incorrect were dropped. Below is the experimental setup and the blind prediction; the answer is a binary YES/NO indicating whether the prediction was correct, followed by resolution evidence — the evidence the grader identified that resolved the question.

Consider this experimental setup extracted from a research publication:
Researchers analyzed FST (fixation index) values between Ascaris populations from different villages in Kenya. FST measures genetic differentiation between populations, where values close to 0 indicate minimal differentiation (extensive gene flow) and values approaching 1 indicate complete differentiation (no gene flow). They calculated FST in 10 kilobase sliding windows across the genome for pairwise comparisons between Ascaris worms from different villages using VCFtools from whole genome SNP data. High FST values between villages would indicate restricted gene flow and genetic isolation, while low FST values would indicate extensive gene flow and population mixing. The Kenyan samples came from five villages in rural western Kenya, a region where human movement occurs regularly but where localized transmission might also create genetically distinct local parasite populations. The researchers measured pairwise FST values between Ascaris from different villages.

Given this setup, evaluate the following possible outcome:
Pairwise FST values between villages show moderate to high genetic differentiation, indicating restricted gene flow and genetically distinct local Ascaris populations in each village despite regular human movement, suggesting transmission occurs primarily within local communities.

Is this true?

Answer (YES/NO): YES